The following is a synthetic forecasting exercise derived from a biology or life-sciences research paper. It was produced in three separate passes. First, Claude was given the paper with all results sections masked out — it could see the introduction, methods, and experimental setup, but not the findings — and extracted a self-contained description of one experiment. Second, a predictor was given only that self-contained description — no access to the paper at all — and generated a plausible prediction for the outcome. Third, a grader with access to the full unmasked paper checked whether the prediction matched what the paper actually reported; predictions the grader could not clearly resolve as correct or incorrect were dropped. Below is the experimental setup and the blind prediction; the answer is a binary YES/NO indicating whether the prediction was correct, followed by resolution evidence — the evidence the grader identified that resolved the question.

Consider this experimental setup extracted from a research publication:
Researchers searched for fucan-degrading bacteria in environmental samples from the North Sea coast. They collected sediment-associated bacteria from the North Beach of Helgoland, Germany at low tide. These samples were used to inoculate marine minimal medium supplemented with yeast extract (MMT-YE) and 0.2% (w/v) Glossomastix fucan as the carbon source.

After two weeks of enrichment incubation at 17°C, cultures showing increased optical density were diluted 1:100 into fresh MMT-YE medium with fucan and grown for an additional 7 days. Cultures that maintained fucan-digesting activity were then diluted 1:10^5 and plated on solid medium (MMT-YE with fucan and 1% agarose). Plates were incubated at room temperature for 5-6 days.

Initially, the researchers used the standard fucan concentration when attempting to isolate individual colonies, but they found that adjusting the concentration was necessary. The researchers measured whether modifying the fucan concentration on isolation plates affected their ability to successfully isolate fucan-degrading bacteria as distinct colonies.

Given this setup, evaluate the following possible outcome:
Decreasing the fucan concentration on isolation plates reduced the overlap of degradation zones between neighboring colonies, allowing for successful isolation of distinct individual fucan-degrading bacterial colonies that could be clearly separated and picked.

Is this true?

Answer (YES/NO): NO